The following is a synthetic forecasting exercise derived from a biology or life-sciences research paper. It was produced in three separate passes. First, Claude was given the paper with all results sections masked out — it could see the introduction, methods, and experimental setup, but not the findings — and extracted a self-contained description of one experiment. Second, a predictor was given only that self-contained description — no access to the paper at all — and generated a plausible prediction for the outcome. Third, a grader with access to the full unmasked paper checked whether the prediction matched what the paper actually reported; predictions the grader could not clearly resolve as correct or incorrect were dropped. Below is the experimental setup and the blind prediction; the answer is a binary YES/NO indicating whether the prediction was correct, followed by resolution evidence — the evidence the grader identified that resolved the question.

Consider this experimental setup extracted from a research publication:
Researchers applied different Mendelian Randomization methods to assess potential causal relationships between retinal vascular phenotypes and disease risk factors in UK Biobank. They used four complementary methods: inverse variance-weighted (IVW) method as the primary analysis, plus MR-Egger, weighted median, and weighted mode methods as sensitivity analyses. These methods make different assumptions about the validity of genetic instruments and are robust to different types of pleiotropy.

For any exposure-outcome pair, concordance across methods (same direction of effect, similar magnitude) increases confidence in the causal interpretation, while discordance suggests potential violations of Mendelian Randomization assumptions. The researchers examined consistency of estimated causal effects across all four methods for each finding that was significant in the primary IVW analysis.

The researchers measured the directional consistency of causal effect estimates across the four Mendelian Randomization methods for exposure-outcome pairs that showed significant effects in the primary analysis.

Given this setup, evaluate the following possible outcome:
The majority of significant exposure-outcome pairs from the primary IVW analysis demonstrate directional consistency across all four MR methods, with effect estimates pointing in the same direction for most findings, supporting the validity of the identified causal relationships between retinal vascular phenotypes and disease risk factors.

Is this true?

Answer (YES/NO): YES